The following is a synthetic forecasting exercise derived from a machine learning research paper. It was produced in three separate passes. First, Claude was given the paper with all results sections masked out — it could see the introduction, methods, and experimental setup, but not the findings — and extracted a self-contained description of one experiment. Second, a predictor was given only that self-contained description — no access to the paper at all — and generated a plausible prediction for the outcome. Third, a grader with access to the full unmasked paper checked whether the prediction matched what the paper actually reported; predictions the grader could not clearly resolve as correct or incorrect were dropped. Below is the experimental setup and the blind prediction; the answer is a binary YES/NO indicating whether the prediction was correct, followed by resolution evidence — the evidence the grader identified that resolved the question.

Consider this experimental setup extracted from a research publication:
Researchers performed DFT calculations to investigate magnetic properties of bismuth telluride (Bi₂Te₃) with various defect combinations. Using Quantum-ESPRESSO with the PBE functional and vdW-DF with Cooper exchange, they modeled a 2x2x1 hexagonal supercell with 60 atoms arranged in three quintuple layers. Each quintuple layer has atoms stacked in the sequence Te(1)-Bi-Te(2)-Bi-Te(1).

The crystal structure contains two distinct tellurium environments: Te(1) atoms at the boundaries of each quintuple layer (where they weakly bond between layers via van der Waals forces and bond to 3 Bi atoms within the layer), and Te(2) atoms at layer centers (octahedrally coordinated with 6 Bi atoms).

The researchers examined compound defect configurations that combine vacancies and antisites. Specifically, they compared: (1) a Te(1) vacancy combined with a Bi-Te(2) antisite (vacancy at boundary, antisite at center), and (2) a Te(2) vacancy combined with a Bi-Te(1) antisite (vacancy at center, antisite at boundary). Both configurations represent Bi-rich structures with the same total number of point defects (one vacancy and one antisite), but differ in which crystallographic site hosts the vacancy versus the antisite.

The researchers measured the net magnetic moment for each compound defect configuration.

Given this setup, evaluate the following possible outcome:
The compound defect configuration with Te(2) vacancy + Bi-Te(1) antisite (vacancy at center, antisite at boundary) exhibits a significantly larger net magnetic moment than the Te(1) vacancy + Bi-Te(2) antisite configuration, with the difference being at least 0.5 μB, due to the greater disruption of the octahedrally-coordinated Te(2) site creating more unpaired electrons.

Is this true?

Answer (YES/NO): NO